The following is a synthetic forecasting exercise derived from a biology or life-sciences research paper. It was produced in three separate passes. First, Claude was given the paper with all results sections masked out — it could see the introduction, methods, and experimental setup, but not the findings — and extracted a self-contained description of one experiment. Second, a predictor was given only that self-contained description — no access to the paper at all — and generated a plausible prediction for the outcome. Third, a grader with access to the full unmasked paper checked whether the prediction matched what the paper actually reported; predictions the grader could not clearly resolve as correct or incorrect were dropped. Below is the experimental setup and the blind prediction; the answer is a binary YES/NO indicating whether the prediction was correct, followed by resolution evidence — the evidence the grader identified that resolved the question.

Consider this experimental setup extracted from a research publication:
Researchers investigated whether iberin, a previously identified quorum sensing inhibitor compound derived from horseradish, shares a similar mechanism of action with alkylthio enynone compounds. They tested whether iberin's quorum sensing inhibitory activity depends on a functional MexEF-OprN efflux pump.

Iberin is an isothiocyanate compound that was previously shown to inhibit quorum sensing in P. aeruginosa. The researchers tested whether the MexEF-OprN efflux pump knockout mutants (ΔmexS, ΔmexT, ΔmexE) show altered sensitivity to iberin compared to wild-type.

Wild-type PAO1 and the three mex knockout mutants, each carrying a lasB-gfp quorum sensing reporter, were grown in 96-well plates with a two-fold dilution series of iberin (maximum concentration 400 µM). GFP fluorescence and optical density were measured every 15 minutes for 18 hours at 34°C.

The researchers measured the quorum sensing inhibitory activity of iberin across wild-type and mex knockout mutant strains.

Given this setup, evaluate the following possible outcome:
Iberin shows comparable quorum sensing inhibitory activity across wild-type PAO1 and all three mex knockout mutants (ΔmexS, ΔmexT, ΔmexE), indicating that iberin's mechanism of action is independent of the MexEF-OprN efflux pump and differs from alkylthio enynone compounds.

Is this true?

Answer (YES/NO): NO